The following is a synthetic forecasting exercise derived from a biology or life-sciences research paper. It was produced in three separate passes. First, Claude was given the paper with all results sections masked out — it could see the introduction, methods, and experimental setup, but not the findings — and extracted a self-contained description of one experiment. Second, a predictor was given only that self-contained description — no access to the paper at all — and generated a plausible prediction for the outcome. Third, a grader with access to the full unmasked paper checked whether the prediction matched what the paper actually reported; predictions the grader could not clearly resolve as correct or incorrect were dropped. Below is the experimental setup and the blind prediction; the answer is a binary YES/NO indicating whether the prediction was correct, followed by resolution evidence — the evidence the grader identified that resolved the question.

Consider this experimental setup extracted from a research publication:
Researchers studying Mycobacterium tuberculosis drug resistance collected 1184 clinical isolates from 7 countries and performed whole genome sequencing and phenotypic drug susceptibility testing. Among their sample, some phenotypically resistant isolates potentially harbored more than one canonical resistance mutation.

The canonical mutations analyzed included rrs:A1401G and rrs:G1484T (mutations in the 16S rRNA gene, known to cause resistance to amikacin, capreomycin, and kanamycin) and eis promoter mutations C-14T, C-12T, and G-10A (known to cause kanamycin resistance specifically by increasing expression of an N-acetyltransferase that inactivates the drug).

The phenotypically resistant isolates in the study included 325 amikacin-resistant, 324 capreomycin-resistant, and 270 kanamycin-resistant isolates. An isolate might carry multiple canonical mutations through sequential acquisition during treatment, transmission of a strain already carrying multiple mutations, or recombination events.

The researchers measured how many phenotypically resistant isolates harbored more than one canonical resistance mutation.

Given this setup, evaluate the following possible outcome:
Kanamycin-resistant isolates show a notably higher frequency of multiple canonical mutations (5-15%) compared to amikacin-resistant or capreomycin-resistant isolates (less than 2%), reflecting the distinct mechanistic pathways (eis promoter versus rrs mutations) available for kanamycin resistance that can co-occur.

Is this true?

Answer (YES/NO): NO